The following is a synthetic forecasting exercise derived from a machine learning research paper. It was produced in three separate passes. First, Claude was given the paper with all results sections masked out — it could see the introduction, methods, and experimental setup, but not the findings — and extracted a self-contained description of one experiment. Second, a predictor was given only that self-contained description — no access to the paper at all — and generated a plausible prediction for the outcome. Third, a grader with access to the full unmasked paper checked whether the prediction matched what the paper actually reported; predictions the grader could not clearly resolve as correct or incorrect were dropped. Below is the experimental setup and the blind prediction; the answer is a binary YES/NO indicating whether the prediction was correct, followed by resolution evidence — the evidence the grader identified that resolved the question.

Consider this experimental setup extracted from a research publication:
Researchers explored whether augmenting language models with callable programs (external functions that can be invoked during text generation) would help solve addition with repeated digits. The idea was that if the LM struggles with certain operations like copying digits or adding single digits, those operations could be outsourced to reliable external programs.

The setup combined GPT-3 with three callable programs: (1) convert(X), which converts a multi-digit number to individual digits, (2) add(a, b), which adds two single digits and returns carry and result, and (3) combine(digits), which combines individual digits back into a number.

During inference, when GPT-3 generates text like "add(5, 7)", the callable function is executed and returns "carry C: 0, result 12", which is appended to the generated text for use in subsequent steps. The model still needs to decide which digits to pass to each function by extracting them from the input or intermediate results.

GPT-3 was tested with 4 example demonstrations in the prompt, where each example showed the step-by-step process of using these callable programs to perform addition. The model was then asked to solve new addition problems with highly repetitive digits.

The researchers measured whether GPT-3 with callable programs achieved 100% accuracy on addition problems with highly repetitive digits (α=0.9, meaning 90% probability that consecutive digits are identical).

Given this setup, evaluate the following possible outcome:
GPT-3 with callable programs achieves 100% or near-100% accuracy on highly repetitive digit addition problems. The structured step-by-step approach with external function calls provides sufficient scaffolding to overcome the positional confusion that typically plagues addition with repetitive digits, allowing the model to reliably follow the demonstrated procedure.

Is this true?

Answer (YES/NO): NO